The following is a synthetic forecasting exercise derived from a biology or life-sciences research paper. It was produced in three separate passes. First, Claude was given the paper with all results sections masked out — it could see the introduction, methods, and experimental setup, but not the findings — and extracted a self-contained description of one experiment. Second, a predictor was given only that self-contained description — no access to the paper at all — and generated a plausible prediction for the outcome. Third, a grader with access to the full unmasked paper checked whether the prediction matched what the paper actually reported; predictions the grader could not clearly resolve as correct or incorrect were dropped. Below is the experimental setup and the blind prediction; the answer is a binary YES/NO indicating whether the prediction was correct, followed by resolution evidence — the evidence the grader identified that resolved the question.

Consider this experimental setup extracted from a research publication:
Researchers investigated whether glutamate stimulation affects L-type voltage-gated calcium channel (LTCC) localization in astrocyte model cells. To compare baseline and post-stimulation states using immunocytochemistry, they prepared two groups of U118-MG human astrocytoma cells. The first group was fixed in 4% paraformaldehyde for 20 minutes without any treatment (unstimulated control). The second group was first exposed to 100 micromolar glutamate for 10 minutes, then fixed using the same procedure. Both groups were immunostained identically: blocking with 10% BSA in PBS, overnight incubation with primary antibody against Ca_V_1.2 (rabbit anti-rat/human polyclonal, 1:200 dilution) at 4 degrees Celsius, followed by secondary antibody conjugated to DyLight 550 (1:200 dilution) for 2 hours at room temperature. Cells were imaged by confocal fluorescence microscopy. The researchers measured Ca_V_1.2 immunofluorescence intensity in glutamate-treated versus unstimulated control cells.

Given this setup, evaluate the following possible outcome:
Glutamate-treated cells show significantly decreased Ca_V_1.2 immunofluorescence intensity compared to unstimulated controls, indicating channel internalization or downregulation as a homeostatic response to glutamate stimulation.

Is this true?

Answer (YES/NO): NO